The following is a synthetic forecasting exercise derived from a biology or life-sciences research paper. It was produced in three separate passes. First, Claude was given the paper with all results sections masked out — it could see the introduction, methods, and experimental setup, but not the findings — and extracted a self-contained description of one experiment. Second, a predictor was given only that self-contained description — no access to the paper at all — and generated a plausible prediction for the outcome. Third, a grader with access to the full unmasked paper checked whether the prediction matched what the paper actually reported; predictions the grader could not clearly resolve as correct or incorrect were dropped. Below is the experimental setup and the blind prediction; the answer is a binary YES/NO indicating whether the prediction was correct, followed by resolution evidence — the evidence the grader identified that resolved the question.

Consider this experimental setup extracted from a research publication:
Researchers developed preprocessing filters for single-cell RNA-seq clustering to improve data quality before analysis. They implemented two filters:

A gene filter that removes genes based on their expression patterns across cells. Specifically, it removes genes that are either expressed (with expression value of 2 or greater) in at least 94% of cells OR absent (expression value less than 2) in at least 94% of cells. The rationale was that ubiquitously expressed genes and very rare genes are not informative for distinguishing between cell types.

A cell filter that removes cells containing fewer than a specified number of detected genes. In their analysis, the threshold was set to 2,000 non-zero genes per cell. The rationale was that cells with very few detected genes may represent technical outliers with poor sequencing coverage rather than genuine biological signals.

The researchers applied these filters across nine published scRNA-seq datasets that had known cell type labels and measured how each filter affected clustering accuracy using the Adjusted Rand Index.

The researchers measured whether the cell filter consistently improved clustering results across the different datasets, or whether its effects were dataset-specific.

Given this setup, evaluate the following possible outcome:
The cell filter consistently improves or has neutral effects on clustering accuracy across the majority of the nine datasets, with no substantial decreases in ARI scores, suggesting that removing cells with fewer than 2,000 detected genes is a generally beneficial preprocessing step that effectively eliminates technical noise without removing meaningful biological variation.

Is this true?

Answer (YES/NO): NO